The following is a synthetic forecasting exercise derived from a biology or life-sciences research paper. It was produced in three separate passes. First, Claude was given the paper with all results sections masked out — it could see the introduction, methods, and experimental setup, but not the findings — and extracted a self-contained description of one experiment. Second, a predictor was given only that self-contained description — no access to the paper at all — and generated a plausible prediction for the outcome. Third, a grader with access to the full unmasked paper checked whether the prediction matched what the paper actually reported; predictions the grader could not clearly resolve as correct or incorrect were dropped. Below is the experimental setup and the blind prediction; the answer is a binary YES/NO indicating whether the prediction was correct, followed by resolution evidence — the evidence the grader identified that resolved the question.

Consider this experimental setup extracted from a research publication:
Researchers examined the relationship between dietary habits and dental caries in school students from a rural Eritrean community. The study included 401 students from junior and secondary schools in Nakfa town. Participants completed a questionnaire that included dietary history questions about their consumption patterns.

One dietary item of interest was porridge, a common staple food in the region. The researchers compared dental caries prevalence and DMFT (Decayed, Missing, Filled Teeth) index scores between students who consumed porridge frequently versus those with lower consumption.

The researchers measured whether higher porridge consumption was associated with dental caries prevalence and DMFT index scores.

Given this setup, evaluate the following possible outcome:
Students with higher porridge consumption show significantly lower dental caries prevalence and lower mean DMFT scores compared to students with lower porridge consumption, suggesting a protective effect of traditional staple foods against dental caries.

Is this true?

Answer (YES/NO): NO